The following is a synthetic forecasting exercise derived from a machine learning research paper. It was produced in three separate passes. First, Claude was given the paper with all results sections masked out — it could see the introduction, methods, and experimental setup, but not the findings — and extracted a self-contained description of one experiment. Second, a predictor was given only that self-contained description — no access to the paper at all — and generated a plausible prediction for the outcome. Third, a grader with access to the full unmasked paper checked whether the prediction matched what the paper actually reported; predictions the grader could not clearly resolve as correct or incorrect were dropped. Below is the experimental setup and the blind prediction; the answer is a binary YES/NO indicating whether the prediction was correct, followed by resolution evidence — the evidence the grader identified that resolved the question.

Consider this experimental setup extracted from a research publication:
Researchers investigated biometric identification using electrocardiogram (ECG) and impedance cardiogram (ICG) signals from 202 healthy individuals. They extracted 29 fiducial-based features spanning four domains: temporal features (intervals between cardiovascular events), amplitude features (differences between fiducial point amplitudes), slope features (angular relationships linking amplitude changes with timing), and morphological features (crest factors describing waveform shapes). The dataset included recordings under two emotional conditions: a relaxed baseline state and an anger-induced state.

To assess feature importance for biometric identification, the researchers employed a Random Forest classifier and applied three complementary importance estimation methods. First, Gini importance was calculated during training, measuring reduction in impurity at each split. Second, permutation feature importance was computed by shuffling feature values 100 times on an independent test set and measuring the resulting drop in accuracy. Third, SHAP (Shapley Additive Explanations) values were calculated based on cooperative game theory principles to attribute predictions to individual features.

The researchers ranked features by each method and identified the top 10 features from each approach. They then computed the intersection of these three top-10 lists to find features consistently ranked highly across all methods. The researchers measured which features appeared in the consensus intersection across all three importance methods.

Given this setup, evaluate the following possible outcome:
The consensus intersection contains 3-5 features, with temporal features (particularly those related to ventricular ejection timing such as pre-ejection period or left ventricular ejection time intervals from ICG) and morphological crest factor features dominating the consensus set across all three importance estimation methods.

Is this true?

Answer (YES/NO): NO